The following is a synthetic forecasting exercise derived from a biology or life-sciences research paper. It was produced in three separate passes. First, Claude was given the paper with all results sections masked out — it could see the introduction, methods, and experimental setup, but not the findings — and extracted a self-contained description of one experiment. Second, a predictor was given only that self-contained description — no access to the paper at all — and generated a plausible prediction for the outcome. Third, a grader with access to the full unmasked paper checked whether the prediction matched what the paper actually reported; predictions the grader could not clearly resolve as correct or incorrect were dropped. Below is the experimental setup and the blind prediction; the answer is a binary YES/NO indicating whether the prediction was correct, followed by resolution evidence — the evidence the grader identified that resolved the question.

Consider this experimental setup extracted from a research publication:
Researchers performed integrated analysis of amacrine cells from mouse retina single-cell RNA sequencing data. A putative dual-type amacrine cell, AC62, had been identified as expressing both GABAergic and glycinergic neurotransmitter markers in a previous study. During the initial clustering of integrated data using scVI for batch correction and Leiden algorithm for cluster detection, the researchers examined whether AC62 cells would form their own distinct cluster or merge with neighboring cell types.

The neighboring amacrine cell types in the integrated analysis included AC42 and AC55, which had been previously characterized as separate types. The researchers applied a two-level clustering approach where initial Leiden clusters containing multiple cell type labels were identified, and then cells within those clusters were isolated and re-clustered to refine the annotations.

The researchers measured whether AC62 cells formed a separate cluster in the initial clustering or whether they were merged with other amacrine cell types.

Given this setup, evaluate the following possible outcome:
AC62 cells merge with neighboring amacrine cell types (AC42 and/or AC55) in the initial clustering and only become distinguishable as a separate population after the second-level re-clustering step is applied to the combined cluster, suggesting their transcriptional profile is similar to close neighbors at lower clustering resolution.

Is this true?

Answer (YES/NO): YES